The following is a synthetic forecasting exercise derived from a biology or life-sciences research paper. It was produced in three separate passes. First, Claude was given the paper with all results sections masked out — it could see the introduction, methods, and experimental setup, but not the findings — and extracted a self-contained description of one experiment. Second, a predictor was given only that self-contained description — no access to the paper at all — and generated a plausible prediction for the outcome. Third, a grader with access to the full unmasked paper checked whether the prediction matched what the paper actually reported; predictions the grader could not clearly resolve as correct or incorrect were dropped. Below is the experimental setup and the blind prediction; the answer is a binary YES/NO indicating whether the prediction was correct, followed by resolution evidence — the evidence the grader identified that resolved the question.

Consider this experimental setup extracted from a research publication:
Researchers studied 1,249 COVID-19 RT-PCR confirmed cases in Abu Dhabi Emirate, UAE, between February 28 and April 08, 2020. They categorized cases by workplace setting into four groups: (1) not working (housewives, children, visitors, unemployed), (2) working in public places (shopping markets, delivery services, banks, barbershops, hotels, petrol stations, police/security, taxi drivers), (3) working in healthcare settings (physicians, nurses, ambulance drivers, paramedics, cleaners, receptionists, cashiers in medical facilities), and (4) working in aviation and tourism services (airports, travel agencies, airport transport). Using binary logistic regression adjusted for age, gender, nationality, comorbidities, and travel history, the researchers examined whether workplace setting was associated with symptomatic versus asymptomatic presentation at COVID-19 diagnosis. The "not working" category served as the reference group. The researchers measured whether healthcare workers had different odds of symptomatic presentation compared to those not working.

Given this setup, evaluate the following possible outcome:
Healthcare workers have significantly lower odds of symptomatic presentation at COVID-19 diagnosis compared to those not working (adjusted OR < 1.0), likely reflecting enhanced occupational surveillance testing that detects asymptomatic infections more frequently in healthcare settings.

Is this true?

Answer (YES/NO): NO